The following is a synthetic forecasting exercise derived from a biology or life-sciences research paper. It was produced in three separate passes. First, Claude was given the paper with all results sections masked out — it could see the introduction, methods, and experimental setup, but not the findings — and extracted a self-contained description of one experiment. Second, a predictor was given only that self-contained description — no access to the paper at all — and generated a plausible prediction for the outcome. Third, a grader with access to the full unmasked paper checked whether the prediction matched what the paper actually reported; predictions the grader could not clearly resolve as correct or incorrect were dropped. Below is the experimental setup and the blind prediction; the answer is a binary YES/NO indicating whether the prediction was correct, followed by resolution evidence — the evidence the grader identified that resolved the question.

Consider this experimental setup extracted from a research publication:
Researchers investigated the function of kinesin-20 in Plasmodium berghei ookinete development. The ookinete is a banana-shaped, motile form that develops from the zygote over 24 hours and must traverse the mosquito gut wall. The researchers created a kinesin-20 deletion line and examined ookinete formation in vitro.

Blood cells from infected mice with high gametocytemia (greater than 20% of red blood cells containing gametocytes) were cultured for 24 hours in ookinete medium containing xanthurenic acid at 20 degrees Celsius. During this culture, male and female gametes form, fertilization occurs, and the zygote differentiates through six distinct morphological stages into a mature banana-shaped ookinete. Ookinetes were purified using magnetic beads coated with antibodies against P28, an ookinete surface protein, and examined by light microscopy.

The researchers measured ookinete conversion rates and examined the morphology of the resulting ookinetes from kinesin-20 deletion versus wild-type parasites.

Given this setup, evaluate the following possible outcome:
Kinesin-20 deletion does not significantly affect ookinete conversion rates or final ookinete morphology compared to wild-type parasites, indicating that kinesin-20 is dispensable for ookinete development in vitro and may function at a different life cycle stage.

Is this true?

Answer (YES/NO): NO